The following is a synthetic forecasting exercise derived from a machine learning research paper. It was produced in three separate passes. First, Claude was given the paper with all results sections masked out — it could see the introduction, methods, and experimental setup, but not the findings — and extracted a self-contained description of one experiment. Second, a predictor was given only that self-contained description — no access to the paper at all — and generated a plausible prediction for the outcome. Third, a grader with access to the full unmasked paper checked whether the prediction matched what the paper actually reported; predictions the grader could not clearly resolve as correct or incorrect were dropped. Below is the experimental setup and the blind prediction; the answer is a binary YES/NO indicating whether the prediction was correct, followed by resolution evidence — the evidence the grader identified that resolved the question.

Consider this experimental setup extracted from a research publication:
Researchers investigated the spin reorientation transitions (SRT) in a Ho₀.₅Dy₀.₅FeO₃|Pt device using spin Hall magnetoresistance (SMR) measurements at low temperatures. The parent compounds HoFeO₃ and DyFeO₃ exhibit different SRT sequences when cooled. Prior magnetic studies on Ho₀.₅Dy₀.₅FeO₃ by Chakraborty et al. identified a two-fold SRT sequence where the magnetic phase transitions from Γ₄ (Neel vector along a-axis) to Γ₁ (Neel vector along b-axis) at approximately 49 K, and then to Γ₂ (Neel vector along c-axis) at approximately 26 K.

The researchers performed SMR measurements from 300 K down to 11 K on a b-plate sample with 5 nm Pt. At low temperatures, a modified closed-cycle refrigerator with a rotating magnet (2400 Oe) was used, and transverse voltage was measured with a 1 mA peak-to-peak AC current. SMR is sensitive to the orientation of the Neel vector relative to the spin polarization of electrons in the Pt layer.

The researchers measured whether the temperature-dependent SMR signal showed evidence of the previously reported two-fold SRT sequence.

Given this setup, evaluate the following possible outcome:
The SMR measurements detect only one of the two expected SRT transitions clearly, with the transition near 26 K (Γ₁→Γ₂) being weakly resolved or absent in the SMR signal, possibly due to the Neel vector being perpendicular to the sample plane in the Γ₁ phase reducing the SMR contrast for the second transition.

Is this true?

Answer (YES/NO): NO